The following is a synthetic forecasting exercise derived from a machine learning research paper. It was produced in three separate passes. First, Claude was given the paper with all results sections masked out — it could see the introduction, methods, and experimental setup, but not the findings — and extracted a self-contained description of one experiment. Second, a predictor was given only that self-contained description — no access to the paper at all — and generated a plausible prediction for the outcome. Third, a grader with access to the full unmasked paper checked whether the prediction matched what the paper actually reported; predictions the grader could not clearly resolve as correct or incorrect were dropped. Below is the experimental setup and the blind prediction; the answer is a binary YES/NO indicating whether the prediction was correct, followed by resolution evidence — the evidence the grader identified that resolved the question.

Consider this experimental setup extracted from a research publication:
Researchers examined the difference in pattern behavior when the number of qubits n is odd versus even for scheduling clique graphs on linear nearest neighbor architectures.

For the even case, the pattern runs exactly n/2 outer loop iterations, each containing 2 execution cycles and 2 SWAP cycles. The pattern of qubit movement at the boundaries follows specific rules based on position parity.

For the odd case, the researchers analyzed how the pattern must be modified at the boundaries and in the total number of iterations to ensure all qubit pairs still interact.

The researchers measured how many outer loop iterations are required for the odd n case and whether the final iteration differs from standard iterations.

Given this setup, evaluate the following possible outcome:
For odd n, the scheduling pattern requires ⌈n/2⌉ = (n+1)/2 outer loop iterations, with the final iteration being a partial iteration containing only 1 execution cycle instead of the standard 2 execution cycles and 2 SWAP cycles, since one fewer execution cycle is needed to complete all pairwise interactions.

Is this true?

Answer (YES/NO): NO